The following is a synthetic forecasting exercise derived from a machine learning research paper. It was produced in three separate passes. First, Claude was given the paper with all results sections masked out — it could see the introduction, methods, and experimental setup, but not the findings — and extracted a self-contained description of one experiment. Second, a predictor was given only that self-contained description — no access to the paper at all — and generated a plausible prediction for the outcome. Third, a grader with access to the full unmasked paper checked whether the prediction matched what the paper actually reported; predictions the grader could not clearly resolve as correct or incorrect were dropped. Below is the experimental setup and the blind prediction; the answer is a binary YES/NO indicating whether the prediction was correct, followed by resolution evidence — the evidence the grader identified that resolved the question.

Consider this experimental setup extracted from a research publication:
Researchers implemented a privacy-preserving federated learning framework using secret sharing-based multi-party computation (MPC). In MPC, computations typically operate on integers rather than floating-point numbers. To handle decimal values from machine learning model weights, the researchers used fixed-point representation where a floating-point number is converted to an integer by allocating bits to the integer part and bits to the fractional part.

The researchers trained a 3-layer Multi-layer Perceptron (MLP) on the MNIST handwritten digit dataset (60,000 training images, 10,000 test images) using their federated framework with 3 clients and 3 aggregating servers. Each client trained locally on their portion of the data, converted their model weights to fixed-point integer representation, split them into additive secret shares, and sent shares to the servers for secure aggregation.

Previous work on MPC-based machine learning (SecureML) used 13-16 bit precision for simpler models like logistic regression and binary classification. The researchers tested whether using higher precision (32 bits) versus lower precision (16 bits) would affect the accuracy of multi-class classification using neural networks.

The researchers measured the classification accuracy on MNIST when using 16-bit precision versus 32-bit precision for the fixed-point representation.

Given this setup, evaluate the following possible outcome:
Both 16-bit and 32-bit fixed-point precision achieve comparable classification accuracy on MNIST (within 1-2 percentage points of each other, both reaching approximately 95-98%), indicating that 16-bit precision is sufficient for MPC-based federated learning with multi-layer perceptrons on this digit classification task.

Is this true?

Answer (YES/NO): NO